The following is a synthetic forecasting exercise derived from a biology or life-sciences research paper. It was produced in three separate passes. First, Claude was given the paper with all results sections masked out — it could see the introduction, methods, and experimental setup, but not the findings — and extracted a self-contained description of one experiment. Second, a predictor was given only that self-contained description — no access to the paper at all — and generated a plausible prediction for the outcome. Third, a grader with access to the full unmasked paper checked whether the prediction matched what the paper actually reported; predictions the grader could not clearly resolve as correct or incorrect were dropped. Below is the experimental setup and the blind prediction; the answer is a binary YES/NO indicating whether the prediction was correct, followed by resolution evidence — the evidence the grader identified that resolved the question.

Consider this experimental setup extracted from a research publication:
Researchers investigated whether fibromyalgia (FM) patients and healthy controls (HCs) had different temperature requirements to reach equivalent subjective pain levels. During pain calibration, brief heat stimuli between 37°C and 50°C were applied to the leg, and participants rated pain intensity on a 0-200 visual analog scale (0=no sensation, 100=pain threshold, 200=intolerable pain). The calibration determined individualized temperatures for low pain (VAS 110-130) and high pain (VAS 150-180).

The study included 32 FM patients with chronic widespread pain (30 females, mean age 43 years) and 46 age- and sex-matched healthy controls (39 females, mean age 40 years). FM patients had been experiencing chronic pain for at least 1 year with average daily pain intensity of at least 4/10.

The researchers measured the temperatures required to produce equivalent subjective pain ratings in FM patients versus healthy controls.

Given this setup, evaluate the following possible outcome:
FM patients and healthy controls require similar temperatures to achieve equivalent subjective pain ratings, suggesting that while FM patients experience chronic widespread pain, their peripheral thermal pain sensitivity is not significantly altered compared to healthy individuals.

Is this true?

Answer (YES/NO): YES